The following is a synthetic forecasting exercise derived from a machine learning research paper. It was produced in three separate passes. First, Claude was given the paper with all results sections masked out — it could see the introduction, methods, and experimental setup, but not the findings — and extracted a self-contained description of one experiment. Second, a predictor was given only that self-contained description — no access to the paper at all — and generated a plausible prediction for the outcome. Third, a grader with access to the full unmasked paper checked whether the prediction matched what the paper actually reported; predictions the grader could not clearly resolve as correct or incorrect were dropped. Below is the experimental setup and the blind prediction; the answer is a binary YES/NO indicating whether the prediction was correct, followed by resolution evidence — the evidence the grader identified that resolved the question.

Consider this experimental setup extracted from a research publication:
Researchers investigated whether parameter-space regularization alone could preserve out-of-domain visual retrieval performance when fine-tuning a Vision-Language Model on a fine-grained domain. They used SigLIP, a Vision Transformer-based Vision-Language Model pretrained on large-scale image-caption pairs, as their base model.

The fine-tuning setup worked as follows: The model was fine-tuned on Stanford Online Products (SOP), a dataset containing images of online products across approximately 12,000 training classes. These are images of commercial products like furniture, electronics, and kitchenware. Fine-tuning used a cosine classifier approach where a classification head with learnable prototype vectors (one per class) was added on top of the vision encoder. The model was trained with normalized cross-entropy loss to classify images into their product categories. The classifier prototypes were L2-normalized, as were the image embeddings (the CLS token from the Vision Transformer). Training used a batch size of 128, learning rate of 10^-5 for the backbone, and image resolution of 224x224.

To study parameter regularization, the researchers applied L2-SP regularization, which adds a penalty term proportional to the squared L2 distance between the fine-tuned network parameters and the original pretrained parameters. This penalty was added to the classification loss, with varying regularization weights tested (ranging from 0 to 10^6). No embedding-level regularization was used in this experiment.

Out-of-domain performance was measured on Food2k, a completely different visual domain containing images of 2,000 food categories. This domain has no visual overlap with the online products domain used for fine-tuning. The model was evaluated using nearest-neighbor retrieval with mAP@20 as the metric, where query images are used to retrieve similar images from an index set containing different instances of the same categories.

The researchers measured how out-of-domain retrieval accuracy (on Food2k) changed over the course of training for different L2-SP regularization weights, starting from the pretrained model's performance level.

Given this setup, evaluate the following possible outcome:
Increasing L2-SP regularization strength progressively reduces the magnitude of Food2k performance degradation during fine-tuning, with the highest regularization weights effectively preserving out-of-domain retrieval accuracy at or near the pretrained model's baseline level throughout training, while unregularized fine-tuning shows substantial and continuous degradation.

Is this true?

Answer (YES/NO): NO